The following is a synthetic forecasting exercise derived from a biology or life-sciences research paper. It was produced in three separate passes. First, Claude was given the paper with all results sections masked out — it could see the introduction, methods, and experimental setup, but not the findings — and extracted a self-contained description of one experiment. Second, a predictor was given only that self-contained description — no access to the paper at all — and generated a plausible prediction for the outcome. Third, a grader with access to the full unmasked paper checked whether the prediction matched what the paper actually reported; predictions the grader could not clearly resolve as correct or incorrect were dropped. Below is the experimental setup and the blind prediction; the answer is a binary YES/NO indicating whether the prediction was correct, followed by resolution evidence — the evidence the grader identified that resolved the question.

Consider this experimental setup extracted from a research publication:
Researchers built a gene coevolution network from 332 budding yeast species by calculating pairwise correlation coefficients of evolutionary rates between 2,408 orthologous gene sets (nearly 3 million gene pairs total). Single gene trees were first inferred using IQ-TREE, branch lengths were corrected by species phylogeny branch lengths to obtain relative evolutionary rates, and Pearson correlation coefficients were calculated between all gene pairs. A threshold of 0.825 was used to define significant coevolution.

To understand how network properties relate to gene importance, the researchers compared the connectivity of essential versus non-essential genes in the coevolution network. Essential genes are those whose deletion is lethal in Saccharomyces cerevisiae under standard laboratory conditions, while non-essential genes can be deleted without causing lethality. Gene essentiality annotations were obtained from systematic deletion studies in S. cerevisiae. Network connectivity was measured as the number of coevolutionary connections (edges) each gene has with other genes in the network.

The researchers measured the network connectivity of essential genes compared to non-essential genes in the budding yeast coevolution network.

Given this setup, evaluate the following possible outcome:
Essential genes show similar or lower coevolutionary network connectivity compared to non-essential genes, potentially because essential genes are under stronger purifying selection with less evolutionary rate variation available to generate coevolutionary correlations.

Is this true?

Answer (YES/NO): NO